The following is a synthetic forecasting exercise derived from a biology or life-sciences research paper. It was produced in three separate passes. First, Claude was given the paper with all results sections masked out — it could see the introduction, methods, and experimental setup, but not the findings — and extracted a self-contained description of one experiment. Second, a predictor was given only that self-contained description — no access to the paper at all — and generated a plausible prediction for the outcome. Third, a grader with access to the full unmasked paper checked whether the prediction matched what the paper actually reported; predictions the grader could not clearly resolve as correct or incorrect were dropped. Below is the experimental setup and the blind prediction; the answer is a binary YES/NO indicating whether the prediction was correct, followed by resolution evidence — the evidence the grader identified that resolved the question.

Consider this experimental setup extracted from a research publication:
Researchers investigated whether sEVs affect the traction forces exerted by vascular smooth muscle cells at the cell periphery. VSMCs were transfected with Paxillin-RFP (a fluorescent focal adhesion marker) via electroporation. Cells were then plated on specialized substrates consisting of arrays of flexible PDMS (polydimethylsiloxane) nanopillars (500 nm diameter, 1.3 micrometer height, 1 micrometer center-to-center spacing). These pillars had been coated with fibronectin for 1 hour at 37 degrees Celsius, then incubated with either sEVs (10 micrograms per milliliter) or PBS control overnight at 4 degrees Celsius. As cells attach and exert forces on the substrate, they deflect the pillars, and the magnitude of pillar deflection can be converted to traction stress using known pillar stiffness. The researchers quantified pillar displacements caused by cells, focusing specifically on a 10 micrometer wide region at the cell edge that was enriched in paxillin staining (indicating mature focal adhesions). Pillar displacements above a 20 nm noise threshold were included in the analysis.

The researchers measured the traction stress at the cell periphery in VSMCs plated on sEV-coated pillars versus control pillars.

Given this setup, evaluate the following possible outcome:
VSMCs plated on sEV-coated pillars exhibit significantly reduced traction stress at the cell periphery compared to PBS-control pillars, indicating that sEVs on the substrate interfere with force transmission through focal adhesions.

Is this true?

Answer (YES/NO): NO